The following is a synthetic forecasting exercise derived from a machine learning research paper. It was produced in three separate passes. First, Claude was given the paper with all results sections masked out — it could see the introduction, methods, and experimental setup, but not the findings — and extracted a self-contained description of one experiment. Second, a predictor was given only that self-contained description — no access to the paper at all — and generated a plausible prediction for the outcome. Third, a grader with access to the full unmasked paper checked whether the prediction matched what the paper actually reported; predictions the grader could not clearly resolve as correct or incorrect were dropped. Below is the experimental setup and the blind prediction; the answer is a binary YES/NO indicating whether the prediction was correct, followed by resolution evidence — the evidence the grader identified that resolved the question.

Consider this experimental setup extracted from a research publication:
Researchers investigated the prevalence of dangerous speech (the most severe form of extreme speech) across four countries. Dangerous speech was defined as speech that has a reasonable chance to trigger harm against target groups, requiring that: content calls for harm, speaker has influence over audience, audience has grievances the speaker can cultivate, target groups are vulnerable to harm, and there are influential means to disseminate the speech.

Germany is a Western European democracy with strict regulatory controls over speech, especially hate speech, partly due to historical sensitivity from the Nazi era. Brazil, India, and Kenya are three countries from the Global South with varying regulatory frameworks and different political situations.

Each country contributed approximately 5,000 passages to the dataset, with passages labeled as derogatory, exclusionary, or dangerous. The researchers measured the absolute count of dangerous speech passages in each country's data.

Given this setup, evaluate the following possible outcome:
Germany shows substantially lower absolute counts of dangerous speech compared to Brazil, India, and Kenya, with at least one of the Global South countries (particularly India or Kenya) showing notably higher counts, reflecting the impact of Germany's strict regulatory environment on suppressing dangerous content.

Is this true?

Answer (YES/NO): YES